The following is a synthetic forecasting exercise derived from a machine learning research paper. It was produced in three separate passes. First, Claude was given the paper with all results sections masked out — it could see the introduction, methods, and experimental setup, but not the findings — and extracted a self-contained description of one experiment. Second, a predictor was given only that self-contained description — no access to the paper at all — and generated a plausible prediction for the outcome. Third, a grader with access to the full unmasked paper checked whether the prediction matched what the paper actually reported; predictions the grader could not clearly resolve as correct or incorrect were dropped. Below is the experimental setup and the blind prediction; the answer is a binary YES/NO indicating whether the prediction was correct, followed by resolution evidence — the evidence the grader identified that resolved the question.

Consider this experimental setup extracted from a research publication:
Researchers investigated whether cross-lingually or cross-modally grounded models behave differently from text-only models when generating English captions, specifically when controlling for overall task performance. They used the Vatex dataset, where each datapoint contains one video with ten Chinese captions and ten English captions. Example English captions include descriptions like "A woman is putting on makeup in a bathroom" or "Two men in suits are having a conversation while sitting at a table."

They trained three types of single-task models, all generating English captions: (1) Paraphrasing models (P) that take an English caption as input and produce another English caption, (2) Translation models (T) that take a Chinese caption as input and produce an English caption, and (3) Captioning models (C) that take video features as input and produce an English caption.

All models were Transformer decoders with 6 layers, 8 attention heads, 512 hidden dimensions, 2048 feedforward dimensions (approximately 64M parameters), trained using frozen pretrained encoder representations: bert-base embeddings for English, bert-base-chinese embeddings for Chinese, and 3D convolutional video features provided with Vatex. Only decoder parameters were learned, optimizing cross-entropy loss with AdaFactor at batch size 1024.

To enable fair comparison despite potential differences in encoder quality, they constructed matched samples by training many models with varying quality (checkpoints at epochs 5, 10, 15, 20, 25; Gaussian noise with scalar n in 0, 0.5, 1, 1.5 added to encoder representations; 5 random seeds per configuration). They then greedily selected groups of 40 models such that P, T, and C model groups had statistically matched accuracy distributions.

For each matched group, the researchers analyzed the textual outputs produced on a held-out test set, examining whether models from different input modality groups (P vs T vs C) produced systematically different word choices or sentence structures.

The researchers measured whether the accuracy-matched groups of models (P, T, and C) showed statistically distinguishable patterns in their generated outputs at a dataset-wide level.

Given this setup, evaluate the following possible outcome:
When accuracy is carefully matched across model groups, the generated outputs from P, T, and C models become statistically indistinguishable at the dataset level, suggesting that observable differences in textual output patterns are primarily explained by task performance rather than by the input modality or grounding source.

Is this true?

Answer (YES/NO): NO